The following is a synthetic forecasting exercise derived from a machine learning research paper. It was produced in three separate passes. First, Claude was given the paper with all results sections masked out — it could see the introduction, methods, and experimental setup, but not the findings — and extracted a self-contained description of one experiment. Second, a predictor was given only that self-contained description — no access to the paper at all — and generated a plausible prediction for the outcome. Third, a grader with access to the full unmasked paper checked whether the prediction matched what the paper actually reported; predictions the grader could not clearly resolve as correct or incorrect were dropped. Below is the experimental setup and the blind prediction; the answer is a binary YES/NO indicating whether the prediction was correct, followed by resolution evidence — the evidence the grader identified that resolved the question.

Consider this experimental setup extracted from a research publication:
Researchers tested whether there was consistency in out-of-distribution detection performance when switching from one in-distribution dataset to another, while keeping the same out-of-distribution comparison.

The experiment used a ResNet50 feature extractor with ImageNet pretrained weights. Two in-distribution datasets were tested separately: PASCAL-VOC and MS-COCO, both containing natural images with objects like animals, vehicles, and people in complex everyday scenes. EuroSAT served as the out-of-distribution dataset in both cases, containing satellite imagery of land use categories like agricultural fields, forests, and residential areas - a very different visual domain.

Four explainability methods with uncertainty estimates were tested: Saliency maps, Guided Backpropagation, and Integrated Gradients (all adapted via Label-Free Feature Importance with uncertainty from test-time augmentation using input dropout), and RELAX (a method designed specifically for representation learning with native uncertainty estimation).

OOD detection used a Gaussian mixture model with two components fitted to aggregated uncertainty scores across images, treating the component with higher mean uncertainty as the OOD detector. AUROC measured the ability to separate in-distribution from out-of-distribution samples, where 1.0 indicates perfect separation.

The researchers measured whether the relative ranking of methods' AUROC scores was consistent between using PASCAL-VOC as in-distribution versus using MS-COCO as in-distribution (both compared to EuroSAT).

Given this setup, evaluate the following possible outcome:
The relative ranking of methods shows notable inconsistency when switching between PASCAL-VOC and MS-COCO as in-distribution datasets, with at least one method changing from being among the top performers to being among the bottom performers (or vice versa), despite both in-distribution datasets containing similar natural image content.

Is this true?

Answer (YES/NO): NO